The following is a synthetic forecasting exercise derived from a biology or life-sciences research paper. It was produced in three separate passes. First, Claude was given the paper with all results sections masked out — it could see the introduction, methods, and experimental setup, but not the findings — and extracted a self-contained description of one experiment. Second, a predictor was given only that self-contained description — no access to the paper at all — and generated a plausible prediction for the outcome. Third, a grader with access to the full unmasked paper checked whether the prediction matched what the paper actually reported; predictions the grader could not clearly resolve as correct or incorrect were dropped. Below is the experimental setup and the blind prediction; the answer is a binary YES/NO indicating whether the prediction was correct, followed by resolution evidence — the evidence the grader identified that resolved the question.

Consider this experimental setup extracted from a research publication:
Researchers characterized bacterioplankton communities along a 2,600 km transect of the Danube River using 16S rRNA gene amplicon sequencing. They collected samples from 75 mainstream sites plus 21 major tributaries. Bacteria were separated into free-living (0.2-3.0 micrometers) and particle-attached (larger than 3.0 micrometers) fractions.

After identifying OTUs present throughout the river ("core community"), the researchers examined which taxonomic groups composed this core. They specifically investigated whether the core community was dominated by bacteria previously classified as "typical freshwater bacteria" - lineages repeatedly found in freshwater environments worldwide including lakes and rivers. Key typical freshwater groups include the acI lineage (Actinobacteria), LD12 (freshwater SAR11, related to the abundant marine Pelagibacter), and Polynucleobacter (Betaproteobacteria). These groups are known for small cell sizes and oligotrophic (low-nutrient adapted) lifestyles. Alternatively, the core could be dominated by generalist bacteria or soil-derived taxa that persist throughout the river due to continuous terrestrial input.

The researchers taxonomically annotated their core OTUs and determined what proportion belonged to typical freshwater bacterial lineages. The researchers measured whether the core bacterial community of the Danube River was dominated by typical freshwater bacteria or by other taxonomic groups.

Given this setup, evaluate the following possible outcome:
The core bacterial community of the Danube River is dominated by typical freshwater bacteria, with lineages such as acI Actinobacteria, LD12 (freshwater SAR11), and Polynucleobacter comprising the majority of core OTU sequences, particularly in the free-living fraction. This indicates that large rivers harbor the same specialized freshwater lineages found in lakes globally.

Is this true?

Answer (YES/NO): NO